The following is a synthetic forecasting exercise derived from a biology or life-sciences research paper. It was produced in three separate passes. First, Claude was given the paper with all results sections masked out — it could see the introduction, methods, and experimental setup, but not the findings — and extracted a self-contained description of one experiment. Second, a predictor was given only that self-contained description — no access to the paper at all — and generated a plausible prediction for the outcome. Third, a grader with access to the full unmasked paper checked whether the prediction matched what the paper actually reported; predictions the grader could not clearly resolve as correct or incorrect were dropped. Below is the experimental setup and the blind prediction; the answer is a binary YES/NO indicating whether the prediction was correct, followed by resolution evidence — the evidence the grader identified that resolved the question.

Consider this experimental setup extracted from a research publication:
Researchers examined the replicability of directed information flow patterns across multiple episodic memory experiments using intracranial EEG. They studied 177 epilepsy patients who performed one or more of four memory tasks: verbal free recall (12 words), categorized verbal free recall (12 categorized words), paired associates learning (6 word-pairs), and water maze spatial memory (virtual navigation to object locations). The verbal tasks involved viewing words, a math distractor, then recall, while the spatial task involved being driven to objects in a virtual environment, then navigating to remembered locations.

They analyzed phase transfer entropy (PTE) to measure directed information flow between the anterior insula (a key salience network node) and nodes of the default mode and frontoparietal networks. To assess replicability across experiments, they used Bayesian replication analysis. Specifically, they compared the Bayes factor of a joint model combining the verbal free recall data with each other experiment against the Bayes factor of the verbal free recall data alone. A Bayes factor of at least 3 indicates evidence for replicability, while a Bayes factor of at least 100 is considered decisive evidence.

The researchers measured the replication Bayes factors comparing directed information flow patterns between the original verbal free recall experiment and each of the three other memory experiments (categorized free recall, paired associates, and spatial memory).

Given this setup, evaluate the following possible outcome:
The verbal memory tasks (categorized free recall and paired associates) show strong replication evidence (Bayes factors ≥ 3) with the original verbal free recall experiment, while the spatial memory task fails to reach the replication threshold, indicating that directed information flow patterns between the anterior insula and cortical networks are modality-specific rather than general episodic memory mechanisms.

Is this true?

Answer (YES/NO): NO